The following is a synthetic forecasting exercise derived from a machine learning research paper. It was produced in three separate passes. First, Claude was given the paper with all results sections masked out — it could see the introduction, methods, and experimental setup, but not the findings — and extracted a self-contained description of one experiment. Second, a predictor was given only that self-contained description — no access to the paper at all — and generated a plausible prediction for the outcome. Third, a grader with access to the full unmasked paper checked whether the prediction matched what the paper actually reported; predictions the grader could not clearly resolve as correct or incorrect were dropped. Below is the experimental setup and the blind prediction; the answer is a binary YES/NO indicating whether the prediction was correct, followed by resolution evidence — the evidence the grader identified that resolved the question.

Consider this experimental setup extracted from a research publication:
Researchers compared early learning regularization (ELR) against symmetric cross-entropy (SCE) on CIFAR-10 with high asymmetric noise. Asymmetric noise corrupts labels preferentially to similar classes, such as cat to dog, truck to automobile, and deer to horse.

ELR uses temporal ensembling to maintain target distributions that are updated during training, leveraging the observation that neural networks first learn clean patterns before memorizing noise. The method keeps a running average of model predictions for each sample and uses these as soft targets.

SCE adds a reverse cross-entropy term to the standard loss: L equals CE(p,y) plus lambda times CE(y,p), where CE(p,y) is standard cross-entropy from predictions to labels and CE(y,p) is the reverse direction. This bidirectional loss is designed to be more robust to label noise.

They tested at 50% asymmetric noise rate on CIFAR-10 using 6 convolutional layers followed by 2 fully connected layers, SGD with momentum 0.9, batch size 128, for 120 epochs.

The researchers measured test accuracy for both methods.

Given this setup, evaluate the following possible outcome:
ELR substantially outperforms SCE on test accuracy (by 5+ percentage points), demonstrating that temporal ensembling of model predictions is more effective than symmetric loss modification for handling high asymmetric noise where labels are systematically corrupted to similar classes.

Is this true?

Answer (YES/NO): YES